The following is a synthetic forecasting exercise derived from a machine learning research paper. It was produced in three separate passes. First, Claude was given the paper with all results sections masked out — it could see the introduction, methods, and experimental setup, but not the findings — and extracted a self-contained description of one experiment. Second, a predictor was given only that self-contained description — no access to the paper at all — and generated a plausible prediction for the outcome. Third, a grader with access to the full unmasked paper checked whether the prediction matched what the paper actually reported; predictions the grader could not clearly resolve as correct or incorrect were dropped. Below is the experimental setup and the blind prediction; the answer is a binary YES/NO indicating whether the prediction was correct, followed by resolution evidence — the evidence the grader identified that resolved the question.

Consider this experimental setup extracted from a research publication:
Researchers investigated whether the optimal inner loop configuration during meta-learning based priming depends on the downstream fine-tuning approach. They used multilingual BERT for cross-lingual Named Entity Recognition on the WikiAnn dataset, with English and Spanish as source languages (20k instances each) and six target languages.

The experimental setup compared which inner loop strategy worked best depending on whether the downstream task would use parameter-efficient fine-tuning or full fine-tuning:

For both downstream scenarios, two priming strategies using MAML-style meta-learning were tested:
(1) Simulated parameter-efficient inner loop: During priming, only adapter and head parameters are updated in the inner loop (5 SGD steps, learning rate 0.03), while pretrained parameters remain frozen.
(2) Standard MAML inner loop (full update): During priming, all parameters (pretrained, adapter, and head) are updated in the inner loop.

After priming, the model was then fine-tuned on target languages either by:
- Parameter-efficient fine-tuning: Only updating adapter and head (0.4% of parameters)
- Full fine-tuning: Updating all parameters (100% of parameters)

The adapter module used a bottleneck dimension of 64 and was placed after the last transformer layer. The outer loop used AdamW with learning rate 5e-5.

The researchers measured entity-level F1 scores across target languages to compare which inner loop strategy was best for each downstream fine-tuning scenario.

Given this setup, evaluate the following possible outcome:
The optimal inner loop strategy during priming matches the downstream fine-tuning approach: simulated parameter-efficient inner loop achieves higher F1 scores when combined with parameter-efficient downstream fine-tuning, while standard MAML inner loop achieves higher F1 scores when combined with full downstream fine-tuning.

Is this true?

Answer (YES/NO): YES